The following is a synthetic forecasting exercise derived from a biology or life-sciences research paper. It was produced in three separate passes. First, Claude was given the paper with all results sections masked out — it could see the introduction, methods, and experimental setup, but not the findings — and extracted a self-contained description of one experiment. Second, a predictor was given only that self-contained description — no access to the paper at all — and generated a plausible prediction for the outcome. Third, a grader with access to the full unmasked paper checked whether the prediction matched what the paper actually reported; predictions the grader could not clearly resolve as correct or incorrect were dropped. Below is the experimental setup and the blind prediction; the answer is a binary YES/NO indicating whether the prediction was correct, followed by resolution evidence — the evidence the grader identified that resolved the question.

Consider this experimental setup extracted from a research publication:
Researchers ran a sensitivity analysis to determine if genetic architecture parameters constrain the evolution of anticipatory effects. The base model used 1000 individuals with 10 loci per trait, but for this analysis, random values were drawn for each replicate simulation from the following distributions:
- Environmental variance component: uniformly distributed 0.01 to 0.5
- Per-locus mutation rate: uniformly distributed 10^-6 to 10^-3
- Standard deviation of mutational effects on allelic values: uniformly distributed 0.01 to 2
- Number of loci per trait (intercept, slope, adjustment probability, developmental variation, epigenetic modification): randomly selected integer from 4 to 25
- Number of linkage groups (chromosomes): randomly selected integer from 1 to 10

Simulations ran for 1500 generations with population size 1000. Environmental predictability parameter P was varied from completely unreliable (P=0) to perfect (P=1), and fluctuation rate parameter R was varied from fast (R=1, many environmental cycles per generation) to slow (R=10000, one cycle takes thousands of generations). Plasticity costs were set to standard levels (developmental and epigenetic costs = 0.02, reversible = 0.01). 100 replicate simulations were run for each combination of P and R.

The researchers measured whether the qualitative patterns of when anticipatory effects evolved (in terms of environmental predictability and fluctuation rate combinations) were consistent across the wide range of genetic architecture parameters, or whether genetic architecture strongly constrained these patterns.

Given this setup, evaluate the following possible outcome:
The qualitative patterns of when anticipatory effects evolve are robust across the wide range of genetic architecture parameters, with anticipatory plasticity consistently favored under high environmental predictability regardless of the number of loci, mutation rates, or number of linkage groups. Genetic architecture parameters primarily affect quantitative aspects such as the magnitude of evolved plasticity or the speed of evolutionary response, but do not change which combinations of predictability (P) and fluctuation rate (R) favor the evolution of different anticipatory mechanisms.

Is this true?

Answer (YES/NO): NO